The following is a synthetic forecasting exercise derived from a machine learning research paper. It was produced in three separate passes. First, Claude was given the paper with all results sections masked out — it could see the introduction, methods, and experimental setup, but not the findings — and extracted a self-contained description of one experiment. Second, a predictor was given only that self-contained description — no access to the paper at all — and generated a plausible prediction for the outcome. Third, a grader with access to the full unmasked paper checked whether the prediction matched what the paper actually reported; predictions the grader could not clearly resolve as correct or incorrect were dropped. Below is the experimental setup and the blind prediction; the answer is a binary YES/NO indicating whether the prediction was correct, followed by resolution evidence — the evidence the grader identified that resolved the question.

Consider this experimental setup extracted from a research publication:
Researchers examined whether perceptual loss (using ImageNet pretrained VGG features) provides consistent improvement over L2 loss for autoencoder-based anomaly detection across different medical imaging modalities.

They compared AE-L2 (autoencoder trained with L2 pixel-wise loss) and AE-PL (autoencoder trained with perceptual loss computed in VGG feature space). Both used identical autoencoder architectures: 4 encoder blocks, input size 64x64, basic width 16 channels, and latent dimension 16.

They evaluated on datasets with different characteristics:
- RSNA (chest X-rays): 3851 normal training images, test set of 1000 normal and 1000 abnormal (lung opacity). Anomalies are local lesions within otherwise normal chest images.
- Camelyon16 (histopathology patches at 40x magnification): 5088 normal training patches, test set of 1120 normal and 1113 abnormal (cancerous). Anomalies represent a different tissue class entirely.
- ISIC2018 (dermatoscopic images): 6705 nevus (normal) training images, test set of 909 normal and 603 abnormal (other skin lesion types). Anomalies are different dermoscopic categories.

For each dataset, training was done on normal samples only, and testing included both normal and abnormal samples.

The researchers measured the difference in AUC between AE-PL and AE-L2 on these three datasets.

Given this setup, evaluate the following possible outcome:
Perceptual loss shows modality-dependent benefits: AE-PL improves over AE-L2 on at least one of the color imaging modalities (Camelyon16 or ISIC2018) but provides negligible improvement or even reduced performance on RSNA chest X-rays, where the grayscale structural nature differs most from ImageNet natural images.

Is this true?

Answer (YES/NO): NO